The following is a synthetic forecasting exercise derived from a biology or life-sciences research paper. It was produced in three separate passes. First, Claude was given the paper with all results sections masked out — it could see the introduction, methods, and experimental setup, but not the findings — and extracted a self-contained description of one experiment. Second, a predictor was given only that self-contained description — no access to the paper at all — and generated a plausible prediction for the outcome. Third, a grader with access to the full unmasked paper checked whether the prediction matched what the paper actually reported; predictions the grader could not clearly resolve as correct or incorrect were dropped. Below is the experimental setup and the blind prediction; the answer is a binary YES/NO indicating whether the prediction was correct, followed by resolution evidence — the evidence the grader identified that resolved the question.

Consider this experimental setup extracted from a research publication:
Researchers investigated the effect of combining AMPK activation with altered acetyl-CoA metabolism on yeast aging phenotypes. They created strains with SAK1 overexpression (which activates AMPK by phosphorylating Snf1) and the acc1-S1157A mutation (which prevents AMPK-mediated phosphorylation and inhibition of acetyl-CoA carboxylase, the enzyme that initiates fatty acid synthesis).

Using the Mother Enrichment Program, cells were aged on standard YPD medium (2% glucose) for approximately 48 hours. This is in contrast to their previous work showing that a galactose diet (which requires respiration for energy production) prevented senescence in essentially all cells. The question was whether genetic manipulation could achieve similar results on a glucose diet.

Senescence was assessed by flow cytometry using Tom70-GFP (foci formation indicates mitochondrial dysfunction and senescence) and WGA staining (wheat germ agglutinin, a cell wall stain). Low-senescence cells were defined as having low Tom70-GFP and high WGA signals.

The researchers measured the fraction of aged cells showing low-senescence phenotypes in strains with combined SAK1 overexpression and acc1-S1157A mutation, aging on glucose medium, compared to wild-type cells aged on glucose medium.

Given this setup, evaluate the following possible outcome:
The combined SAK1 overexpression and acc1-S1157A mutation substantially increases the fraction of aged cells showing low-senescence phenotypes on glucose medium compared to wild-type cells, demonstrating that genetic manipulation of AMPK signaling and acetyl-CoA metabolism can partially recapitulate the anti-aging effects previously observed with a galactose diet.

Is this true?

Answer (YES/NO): YES